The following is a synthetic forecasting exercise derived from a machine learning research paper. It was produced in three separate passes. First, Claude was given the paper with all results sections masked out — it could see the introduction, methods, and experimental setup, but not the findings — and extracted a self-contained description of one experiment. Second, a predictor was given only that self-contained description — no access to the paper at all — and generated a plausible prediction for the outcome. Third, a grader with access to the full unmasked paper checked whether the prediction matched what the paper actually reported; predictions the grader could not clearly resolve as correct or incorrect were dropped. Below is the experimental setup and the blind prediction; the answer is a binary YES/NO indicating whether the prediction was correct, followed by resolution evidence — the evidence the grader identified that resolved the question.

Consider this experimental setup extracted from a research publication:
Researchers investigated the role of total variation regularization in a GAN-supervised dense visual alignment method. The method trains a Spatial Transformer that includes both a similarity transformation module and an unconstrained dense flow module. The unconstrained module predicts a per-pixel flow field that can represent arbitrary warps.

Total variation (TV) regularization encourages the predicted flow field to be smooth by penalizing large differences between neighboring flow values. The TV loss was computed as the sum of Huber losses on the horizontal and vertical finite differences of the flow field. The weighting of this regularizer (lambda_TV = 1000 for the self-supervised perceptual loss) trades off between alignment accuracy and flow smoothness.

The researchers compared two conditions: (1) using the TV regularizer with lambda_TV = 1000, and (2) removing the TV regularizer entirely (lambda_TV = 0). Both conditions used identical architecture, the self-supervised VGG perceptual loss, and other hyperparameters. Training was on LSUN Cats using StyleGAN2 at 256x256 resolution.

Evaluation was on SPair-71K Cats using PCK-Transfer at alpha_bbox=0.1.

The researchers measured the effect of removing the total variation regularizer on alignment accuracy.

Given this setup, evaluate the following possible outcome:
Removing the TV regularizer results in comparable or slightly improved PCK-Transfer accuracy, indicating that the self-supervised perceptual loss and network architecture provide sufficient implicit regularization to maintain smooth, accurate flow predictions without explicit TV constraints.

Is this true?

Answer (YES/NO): NO